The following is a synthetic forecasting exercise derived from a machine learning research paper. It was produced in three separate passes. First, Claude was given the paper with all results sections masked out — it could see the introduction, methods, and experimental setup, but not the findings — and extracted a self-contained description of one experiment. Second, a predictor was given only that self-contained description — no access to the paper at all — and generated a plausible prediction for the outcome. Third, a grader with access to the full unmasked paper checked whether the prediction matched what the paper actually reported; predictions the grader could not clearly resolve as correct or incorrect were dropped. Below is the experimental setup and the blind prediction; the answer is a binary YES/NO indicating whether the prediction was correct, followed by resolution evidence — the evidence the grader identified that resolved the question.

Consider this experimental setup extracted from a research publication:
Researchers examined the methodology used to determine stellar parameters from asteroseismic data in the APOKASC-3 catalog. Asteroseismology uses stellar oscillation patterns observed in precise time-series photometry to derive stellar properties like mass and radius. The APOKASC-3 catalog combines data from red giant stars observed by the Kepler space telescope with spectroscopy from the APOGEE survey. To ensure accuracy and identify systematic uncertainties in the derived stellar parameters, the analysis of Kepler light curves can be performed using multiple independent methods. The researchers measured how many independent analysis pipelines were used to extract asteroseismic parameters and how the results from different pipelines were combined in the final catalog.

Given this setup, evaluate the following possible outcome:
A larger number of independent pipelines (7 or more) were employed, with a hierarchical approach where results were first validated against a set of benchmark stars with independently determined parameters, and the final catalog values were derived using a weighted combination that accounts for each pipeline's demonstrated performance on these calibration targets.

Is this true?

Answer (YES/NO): NO